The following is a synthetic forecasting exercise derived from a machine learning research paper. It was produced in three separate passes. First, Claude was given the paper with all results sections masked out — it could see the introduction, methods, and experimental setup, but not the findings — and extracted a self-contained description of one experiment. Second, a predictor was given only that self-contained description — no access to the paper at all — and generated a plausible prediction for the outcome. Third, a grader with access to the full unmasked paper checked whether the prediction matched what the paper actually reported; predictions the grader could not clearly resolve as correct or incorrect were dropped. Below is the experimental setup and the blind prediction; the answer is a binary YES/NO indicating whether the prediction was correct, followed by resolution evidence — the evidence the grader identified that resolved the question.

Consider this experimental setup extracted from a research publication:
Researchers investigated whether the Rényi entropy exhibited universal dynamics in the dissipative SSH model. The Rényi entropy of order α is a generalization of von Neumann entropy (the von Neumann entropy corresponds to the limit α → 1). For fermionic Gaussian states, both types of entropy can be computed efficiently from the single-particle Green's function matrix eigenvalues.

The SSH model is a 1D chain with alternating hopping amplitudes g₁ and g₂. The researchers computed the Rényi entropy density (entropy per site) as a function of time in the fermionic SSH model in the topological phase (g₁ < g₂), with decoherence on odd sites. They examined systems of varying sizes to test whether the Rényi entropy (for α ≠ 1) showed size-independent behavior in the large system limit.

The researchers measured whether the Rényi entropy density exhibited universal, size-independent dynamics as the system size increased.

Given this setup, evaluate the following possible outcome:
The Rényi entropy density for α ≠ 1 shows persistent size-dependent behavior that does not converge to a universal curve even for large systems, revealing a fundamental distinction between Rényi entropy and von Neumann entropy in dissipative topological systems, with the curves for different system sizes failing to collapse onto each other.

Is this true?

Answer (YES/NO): NO